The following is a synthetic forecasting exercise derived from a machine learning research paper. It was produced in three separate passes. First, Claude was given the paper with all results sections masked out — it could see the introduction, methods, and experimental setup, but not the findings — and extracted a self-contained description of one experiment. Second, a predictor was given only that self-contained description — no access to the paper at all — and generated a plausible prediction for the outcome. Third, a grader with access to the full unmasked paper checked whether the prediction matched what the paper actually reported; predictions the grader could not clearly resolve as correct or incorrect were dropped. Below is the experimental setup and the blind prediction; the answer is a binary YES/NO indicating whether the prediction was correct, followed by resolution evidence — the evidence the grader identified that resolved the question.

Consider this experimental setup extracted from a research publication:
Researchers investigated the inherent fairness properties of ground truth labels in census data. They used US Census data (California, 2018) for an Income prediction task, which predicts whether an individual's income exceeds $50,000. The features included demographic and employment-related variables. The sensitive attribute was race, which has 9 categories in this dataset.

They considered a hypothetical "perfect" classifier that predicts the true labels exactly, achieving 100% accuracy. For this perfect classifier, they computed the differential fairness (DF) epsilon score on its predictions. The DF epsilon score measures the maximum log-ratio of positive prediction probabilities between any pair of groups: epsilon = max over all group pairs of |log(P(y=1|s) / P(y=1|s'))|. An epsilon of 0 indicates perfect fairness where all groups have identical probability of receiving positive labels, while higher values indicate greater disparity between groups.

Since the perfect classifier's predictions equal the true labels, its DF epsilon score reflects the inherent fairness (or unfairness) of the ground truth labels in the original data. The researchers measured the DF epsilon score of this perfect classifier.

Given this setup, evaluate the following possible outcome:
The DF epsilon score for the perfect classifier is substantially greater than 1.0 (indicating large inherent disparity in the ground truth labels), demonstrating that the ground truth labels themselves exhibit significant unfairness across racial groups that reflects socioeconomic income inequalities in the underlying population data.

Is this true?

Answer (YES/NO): NO